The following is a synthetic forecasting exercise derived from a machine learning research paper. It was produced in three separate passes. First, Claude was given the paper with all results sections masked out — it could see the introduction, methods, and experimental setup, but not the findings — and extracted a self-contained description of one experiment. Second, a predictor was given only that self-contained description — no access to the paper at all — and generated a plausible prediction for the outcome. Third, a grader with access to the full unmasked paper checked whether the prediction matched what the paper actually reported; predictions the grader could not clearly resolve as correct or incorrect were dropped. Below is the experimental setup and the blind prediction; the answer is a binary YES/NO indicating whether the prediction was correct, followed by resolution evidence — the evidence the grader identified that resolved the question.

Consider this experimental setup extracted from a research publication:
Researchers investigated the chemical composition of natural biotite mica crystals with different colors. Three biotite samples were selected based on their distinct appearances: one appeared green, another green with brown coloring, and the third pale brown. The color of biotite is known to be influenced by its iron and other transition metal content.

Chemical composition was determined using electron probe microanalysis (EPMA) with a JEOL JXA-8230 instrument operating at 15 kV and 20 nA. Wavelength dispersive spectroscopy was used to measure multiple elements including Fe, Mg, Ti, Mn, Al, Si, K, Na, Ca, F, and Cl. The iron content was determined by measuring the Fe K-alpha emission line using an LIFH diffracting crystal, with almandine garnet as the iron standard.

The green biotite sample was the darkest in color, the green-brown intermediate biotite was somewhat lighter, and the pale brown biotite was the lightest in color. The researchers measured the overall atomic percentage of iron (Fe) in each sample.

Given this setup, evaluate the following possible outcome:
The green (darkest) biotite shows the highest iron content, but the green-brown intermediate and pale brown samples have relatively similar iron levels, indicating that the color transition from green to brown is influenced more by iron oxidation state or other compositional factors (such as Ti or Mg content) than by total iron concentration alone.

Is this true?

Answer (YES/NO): NO